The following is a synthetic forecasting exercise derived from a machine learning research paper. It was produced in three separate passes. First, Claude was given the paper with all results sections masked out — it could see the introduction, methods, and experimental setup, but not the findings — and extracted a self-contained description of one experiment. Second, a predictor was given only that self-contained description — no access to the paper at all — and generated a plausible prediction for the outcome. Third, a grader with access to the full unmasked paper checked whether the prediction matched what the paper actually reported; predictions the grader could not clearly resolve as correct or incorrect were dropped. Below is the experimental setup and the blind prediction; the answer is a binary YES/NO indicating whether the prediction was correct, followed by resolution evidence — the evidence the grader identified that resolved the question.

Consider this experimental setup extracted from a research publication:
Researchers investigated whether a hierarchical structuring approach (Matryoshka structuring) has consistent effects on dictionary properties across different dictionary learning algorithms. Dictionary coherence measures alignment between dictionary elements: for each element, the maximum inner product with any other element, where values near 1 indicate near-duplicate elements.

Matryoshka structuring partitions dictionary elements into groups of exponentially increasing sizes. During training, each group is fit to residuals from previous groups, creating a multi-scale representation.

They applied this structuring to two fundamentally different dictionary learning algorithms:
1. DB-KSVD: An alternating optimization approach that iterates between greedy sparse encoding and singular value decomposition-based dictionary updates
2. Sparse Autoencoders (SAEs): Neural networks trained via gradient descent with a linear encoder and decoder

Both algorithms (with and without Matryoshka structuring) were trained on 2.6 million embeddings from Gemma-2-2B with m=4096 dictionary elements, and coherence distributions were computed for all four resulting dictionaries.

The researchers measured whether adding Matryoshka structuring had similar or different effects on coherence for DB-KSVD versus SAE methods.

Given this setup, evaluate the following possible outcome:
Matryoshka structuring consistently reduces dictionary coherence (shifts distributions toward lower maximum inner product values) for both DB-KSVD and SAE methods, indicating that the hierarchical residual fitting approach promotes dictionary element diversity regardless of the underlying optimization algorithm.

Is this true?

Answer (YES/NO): YES